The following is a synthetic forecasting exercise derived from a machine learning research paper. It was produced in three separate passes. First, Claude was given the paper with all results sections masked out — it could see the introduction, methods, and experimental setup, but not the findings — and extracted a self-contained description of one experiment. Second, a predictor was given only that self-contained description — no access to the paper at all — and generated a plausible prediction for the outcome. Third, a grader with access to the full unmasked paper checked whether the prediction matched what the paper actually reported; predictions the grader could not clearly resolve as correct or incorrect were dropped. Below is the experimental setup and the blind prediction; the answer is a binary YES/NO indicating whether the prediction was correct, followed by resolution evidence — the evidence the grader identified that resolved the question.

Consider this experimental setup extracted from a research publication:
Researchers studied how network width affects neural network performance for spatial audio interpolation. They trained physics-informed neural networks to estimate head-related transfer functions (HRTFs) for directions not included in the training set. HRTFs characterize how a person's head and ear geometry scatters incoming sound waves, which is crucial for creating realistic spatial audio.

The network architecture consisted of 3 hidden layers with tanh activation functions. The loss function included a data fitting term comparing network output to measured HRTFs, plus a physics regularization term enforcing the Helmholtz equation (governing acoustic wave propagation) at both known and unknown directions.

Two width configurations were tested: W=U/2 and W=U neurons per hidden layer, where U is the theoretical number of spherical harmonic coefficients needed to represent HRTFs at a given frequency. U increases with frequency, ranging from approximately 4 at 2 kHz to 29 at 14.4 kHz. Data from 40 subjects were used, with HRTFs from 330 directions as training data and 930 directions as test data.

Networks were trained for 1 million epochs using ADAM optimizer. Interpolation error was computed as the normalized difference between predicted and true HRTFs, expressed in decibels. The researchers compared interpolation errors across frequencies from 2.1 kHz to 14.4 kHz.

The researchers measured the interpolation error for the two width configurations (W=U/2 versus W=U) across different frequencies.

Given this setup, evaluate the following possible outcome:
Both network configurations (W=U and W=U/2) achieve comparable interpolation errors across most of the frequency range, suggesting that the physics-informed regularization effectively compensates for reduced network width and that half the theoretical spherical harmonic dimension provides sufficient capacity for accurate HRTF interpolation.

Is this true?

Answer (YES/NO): NO